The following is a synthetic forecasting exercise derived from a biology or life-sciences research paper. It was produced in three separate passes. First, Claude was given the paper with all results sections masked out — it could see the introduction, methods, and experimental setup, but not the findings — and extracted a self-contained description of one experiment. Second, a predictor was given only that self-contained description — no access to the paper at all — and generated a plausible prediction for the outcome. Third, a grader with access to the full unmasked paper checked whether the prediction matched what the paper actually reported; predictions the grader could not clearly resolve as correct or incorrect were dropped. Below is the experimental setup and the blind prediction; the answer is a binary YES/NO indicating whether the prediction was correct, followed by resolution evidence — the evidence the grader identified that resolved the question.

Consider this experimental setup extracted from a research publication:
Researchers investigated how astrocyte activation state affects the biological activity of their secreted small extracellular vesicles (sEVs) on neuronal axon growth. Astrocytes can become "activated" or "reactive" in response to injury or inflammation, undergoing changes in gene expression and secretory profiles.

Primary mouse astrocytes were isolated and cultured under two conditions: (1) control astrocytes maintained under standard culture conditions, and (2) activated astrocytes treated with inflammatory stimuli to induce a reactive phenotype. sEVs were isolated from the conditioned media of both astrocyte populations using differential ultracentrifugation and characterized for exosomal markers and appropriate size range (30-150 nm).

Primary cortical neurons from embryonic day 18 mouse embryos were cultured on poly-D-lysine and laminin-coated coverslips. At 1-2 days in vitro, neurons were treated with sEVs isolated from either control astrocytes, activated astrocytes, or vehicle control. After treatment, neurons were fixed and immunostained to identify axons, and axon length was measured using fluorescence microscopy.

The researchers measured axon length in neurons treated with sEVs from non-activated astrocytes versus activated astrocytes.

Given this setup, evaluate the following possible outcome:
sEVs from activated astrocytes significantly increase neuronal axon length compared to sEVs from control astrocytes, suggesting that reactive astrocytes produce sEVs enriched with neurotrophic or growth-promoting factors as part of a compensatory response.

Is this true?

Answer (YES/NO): NO